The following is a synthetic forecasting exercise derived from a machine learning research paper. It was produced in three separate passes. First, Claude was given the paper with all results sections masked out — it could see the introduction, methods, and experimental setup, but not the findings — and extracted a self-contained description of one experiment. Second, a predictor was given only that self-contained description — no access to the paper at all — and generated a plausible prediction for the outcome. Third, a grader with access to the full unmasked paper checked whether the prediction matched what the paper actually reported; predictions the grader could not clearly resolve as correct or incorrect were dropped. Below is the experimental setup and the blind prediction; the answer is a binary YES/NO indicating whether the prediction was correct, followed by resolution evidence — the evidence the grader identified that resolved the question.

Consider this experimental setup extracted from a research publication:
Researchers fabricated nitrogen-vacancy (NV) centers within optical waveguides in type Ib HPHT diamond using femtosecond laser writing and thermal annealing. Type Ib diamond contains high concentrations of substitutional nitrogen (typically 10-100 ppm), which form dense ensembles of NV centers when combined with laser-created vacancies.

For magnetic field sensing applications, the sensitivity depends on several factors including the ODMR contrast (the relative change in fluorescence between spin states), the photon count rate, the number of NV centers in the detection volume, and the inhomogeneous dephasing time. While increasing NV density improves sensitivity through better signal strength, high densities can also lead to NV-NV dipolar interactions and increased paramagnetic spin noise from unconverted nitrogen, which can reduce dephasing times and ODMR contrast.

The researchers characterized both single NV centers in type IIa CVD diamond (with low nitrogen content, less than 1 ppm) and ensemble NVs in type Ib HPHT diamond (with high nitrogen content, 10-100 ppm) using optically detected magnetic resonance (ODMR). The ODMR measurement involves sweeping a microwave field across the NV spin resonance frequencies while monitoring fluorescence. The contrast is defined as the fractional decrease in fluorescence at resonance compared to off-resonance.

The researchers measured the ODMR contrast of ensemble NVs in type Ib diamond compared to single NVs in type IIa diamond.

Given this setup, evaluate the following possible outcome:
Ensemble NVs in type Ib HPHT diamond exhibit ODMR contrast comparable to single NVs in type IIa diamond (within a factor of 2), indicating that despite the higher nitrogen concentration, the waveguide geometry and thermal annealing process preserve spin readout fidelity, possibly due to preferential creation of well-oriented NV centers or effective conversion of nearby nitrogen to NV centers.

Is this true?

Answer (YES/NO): NO